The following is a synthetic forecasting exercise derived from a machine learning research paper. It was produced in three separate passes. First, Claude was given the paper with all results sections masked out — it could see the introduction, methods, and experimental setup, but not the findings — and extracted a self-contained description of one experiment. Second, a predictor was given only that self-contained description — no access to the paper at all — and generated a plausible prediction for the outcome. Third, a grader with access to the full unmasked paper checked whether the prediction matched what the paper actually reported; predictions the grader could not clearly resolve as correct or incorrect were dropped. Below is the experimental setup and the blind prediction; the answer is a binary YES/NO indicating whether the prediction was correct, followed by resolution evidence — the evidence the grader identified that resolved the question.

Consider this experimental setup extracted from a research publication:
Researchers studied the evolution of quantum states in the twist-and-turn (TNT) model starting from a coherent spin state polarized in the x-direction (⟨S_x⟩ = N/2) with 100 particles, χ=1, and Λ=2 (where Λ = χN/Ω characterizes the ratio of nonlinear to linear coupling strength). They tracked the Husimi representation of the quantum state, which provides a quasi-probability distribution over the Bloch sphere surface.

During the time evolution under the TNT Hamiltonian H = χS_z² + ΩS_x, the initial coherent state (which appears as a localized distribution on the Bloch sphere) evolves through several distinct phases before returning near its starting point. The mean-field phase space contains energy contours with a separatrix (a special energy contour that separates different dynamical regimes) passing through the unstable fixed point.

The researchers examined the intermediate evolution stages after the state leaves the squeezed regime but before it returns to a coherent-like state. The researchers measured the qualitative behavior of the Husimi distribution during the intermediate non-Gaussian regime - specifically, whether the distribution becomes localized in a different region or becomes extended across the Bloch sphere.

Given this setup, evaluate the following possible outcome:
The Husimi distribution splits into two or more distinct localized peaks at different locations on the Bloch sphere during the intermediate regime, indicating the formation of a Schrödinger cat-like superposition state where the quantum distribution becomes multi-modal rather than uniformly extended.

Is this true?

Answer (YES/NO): NO